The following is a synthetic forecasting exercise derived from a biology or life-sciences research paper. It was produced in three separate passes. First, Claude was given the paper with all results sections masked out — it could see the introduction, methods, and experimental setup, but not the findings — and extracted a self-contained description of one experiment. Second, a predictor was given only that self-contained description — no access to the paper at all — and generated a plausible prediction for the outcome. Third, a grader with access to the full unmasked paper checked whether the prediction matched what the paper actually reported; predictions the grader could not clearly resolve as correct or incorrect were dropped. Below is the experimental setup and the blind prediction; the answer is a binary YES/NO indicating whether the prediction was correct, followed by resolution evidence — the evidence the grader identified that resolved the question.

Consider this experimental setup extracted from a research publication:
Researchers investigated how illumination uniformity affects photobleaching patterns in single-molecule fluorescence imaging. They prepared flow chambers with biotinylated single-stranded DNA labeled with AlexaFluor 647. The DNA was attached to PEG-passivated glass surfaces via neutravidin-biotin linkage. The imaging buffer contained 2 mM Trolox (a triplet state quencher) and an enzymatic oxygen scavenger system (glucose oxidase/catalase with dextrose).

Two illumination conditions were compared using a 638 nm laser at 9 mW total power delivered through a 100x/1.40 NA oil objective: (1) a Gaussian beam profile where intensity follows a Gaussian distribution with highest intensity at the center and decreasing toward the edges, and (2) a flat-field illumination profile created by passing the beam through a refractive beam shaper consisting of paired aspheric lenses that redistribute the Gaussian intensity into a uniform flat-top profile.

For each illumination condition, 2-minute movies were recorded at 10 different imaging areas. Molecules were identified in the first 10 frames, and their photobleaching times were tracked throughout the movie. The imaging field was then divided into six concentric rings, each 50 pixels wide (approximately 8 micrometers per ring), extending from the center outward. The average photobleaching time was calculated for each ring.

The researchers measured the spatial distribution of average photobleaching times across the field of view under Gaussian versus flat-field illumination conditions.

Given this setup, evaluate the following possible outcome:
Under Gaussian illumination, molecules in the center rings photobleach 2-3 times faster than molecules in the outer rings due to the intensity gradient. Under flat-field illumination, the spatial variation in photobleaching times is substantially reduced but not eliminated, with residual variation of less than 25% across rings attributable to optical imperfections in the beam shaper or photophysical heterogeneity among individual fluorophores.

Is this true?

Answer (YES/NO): NO